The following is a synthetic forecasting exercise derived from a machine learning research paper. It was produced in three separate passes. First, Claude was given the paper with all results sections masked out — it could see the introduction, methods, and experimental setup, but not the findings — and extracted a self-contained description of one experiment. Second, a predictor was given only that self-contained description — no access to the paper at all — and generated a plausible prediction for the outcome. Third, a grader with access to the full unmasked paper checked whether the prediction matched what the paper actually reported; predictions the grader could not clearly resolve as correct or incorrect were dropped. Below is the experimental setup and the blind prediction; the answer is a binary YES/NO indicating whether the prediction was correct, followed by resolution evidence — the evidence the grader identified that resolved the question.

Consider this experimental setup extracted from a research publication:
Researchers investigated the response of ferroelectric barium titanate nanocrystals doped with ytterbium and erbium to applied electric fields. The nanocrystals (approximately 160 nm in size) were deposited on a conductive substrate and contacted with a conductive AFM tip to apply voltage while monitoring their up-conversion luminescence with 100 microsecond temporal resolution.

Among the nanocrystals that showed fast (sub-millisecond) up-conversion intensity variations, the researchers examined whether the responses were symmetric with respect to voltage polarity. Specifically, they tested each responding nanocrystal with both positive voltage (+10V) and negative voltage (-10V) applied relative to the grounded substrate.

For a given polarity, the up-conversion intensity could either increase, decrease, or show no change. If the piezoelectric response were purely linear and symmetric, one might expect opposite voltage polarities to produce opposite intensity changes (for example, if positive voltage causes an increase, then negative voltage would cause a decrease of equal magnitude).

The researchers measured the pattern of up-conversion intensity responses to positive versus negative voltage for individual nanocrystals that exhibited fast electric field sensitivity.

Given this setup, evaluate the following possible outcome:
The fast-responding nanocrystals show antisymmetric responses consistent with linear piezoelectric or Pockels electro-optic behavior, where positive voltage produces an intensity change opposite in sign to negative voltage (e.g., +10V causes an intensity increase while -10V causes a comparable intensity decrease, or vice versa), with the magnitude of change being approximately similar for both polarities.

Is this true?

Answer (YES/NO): NO